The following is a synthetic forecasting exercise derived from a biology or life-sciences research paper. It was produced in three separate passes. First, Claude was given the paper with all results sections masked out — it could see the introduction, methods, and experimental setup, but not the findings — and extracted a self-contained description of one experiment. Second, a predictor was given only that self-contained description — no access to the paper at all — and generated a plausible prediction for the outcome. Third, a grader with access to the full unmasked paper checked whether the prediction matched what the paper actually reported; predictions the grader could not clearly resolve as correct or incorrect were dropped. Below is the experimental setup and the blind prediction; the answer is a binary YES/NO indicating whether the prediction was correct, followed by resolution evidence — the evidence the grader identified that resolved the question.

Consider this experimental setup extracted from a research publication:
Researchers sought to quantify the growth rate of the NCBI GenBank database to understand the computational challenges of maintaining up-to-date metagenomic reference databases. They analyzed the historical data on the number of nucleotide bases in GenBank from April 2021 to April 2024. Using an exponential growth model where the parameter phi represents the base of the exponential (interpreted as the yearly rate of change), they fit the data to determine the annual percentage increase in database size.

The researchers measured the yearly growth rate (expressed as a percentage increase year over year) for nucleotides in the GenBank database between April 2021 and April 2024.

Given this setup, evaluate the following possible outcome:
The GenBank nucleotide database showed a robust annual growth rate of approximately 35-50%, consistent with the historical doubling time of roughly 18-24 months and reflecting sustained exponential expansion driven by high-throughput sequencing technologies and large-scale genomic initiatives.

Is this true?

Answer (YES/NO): NO